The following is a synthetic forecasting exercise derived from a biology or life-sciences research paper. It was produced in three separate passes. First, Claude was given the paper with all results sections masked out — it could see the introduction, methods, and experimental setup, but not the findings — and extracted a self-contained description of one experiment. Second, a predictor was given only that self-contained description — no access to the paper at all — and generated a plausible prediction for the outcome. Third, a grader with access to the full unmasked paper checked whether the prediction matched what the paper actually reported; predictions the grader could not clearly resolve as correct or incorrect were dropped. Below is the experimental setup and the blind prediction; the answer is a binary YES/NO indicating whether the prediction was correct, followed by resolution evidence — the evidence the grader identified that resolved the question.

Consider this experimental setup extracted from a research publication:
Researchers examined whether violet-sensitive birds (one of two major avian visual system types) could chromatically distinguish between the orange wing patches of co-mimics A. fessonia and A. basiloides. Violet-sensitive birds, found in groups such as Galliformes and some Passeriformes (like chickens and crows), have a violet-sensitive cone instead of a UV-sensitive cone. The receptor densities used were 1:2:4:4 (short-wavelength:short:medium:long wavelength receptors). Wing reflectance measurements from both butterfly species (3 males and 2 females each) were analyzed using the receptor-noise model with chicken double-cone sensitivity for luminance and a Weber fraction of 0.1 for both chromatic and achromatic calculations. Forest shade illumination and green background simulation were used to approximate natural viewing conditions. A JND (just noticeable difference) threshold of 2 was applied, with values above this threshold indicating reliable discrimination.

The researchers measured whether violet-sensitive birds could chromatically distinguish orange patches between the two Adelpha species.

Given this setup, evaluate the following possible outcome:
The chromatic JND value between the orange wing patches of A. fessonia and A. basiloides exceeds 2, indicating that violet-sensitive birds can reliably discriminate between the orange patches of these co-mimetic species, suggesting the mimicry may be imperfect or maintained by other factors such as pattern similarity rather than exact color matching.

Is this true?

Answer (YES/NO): NO